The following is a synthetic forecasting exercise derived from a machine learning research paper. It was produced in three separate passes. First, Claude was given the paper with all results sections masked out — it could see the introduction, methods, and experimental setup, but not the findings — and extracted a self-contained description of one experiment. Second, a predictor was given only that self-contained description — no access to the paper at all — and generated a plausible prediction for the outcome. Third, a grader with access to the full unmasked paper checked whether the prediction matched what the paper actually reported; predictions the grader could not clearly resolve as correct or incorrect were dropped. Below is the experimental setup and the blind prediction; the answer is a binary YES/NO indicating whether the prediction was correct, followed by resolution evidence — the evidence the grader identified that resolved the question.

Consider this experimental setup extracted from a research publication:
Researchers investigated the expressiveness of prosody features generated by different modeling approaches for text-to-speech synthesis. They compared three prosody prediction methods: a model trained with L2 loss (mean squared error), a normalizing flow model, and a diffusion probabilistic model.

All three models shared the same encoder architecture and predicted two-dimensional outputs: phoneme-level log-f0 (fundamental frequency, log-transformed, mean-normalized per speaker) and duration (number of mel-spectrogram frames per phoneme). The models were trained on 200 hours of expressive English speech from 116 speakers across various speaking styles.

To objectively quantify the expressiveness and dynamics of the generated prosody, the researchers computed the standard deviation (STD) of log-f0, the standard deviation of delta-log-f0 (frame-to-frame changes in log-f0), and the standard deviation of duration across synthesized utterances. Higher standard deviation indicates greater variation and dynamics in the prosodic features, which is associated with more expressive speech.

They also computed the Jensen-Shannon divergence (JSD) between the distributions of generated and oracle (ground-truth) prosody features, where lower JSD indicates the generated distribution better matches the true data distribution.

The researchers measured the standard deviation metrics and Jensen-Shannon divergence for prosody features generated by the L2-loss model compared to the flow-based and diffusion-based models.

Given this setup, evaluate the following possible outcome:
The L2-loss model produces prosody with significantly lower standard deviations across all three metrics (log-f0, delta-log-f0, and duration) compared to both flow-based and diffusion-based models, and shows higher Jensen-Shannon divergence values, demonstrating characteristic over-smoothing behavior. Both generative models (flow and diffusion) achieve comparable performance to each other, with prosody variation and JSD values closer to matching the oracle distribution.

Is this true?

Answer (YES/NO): NO